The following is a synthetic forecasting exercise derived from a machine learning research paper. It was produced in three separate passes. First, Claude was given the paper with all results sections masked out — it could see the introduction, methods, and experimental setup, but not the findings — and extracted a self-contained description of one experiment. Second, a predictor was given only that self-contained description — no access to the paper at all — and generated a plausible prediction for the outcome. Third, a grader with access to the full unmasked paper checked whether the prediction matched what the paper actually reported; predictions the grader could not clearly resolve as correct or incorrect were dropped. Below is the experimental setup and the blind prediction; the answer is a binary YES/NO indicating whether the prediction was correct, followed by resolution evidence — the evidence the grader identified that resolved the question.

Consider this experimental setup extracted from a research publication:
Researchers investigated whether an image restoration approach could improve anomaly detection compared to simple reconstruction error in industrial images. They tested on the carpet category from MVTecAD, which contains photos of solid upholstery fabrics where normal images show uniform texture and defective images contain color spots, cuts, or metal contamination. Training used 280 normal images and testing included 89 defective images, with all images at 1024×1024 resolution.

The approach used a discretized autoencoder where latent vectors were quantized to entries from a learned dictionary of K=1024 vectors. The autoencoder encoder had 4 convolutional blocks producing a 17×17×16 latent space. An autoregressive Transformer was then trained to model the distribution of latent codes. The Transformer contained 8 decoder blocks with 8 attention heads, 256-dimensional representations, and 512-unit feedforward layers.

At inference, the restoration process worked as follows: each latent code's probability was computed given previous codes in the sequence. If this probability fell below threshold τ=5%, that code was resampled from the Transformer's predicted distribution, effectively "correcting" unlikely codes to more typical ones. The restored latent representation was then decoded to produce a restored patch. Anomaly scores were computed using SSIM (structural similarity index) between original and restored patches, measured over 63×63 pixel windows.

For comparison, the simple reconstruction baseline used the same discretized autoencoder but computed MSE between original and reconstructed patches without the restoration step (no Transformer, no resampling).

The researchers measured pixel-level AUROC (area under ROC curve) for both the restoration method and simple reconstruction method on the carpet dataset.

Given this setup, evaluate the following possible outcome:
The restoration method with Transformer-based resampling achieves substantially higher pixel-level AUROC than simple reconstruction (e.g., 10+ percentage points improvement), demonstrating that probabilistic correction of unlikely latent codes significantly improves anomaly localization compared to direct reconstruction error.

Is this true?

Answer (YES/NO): YES